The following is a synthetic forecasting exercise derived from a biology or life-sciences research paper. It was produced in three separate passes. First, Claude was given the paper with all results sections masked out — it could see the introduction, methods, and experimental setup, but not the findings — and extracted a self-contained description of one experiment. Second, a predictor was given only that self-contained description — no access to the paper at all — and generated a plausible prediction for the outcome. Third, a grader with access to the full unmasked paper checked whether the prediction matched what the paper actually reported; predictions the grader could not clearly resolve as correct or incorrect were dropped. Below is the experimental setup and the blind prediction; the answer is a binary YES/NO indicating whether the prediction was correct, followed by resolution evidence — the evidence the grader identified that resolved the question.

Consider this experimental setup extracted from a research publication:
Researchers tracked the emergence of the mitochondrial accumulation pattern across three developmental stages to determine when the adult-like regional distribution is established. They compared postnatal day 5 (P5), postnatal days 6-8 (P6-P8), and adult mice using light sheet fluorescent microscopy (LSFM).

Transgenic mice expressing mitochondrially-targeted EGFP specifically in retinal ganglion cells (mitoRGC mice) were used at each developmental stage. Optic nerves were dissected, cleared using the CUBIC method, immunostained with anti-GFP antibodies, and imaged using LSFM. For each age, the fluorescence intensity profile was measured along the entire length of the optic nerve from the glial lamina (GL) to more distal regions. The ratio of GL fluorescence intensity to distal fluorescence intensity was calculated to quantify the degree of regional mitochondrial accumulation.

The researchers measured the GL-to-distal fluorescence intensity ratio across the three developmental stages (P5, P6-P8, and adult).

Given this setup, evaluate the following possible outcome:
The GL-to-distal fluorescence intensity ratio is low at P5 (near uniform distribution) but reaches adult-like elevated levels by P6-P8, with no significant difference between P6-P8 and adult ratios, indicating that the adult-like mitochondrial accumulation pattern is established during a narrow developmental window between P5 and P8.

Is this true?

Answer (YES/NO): YES